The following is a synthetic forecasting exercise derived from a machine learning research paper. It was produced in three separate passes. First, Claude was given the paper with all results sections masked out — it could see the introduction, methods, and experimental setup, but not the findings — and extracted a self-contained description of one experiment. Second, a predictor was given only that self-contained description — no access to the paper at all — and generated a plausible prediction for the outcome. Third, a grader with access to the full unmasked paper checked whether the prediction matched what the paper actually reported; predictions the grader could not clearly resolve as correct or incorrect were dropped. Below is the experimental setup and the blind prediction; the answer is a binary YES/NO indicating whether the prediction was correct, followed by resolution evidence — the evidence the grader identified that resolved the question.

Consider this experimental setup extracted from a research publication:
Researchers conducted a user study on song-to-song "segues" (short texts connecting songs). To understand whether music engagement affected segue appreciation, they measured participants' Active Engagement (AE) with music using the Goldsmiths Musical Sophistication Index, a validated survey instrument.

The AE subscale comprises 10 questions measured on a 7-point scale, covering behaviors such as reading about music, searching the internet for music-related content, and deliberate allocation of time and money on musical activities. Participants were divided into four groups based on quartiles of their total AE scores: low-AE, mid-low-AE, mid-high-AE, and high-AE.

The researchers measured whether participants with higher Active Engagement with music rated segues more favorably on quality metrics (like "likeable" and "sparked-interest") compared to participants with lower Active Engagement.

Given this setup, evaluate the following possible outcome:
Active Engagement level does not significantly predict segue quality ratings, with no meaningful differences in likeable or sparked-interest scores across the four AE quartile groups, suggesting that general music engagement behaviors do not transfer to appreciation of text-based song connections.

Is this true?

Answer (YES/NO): NO